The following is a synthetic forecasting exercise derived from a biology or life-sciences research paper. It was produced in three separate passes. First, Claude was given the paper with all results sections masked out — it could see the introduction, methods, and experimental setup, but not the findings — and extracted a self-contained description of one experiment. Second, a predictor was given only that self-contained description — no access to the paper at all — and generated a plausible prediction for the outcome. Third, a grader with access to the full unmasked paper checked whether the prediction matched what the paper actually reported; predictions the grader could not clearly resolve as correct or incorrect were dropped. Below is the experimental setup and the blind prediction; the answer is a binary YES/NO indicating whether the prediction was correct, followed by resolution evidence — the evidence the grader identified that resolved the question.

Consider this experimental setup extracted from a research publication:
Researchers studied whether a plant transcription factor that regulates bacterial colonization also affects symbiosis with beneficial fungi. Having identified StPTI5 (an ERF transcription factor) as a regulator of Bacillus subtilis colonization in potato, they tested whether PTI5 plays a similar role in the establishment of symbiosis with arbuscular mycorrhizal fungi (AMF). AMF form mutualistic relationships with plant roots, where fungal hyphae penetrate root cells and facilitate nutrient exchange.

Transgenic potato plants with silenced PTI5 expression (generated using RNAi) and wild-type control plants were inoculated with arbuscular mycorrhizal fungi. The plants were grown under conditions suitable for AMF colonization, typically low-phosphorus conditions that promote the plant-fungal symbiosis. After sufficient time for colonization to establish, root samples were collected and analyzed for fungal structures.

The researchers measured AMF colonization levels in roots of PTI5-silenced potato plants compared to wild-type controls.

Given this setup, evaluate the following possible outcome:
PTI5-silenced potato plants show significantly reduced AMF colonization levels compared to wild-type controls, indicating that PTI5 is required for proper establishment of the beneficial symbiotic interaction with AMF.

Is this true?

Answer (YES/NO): NO